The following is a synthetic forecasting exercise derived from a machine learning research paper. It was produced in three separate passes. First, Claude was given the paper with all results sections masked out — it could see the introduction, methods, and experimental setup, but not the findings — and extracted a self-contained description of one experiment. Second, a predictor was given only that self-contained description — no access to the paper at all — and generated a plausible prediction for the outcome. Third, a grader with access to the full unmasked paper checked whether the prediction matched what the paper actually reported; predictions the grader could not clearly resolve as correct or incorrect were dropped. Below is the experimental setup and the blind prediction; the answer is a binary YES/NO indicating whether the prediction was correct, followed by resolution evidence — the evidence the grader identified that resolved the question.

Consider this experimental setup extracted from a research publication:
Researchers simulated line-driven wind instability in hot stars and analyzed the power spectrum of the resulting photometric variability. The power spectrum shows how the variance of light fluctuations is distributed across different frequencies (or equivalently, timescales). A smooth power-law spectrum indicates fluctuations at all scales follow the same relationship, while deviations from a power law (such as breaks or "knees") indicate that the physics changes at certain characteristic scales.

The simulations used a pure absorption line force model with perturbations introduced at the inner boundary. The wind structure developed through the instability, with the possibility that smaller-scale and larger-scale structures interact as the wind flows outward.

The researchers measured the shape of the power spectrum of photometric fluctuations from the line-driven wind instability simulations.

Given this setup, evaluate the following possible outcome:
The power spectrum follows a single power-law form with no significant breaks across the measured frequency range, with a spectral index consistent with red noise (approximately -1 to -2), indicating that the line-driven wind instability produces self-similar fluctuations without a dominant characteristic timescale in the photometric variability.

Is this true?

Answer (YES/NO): NO